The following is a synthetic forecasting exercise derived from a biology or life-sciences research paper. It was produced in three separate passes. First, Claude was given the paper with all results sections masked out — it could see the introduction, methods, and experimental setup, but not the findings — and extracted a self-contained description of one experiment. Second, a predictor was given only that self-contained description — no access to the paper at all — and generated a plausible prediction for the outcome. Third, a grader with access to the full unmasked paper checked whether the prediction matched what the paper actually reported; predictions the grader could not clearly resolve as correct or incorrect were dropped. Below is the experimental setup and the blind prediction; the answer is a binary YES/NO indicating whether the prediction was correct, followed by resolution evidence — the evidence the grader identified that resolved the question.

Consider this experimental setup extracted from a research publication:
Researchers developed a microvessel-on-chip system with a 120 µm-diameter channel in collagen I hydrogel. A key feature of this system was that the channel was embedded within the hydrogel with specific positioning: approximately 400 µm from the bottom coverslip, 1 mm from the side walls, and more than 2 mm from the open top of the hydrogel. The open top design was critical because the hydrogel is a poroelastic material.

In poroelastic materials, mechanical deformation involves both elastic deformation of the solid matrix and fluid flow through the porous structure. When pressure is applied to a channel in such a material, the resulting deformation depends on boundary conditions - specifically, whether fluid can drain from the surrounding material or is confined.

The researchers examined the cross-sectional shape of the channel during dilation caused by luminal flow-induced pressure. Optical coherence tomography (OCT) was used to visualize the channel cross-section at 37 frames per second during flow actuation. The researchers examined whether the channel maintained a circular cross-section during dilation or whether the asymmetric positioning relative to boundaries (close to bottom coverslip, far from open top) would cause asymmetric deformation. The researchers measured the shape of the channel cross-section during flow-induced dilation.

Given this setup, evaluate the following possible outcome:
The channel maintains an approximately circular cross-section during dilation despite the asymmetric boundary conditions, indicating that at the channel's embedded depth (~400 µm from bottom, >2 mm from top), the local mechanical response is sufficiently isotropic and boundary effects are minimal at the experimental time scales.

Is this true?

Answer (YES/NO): YES